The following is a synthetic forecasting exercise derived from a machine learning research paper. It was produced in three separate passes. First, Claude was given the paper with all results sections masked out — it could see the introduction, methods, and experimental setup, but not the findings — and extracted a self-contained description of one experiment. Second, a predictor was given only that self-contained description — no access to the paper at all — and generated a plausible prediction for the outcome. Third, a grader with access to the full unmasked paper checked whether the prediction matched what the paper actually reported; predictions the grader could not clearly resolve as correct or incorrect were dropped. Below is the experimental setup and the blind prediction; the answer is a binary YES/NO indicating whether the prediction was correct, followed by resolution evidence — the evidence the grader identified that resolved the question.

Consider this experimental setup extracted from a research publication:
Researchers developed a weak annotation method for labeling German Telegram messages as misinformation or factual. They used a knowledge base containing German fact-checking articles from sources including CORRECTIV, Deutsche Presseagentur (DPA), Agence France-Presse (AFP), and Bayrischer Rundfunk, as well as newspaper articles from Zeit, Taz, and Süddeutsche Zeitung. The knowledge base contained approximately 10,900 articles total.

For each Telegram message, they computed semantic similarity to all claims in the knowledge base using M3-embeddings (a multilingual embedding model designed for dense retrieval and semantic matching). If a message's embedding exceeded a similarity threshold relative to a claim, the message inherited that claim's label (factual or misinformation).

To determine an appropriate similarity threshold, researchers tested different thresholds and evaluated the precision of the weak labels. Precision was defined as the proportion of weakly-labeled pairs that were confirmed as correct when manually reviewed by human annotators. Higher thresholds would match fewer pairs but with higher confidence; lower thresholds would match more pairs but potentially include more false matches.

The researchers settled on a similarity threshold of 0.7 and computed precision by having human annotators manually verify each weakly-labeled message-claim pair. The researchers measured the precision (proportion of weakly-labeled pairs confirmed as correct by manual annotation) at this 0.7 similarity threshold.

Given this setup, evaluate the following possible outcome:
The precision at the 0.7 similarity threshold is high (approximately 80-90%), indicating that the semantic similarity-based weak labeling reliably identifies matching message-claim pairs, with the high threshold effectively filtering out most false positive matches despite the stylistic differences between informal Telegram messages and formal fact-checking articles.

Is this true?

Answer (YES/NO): NO